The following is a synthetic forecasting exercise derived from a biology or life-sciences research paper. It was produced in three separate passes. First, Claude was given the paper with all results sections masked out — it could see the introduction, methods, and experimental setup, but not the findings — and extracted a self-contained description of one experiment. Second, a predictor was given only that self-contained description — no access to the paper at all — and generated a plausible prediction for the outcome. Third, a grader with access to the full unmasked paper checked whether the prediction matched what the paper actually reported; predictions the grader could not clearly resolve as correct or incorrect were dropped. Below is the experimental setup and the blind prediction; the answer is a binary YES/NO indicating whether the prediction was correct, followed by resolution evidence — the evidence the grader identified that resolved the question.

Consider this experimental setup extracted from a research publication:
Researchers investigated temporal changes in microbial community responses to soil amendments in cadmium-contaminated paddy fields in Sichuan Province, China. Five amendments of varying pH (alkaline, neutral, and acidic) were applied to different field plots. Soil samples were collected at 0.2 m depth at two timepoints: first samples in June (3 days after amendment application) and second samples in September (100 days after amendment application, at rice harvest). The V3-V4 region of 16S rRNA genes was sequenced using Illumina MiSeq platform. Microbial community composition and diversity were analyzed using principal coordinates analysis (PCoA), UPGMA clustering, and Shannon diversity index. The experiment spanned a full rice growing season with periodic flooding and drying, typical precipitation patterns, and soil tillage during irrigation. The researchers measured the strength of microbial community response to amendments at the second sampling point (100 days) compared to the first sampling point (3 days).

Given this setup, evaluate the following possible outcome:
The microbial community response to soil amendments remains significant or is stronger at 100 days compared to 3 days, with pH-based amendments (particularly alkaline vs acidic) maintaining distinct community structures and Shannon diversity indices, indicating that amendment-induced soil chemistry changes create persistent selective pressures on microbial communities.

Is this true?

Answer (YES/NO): NO